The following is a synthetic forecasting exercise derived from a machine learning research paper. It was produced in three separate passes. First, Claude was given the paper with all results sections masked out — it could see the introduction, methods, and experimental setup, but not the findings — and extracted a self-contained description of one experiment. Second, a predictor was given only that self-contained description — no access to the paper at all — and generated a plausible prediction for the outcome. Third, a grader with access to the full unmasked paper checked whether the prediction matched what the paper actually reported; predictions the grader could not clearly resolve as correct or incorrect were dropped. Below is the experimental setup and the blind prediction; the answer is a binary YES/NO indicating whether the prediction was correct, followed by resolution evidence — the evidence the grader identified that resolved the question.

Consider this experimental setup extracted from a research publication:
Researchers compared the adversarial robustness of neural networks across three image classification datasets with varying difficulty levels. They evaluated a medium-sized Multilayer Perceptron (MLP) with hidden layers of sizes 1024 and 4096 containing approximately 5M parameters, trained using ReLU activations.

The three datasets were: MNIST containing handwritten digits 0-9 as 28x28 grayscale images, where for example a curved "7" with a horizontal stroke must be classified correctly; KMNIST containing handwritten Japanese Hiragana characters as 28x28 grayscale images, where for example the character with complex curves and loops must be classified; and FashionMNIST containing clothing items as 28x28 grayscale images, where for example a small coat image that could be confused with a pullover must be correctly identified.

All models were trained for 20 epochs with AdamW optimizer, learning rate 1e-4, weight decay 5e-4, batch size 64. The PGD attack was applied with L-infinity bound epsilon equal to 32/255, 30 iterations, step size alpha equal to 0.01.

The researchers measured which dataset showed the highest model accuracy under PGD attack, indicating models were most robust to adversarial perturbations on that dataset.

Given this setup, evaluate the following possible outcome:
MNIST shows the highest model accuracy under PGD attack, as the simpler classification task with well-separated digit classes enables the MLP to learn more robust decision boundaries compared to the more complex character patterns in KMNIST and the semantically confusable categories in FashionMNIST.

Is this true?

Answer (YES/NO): NO